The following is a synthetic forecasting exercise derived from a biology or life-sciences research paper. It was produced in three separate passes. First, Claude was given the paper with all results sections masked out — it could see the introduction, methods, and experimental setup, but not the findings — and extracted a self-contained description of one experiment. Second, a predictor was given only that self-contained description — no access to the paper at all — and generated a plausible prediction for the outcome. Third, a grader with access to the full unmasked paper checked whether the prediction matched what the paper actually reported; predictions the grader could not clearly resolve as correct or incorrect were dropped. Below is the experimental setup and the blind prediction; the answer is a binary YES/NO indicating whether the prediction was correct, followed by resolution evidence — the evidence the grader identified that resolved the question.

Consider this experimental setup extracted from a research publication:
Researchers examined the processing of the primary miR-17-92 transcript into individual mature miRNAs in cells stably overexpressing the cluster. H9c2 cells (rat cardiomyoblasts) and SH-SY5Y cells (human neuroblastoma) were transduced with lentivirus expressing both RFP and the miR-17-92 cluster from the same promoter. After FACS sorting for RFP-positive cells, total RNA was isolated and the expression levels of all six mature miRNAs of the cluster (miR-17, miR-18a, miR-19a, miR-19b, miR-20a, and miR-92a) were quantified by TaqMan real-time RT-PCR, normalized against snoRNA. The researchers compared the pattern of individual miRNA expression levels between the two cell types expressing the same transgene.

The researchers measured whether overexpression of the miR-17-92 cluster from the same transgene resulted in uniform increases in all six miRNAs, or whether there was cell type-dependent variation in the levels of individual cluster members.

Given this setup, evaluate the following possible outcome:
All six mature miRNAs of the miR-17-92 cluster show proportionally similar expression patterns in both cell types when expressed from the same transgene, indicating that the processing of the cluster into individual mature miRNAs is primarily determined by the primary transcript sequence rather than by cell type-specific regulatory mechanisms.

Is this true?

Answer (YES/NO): NO